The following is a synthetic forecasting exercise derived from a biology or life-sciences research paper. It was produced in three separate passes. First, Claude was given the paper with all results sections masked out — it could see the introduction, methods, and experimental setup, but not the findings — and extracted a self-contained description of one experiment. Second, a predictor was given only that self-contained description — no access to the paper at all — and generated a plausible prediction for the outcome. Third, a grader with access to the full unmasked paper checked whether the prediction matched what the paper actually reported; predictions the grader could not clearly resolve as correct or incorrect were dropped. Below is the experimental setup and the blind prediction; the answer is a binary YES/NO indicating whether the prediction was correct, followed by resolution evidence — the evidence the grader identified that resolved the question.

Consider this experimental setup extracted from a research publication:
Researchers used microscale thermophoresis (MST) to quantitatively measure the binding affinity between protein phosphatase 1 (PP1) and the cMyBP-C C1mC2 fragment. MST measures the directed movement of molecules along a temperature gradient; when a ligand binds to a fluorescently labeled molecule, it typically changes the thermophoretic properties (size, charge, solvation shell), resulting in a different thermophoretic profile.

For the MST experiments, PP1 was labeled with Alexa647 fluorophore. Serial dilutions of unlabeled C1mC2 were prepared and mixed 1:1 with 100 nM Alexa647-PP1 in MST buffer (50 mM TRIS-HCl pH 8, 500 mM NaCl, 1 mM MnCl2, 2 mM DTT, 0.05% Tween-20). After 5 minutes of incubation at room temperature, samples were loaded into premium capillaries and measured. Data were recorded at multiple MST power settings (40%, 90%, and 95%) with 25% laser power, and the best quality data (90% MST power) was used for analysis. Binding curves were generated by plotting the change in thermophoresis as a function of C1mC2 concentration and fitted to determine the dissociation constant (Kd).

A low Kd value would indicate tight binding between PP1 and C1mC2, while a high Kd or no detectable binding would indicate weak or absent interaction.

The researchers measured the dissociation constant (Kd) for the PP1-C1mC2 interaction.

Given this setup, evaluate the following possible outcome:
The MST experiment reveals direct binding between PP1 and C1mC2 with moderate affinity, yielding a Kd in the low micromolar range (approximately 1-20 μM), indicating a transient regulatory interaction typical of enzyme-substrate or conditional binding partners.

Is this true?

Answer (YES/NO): NO